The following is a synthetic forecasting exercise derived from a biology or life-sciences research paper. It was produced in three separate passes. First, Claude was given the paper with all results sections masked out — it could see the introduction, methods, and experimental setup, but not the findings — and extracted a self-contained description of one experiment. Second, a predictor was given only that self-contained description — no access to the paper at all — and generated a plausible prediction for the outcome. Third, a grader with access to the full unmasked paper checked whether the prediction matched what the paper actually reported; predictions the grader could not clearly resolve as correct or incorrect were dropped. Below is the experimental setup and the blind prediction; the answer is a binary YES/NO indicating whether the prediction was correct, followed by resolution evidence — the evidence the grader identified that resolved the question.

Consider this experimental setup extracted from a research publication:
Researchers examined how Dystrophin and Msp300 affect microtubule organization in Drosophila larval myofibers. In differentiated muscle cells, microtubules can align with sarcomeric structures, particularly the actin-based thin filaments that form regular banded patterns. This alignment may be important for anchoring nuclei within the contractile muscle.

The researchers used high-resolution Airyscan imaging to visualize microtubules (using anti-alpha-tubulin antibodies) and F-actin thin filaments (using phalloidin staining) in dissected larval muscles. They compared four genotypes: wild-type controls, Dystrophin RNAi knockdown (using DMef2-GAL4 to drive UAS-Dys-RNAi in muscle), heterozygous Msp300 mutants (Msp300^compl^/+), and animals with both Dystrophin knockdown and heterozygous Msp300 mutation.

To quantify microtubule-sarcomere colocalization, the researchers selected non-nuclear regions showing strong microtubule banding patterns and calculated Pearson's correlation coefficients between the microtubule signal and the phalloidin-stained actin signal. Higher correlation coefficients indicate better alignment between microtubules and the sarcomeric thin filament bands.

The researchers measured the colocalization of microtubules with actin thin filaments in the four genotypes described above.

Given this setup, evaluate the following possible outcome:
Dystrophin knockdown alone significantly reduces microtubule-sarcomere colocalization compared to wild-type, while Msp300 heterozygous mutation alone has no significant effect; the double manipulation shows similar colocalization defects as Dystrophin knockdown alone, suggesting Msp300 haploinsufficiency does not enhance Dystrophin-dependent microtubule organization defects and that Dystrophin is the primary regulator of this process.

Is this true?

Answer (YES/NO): NO